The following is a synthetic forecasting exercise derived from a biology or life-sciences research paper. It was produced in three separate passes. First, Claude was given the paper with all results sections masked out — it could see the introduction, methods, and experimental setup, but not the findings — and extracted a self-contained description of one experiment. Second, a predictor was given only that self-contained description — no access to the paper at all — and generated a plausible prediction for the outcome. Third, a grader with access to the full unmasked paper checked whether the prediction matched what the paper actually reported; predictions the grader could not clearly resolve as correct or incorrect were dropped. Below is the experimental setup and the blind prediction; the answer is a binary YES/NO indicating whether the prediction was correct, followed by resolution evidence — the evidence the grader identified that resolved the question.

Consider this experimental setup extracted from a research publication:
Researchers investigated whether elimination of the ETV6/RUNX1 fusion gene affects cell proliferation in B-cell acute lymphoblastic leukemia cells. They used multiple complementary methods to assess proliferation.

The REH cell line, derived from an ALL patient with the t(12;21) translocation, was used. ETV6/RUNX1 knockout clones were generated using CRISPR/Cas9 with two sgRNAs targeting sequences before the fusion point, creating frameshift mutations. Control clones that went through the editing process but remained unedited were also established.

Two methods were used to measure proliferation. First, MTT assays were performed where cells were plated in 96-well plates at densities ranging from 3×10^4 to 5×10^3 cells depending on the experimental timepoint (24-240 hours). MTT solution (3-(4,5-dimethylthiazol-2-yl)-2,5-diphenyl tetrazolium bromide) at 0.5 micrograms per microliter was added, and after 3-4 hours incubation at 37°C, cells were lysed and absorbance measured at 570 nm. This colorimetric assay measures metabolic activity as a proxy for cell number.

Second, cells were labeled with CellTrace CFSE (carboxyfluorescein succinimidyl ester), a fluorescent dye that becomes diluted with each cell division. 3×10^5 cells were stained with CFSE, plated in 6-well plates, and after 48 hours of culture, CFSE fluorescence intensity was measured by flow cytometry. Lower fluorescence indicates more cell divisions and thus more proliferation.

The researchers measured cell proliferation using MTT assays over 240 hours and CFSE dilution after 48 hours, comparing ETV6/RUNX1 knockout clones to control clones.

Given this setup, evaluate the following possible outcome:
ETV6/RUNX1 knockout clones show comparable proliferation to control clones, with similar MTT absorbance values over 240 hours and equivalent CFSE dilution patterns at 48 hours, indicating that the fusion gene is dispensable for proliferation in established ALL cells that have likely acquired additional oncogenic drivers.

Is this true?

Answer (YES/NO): YES